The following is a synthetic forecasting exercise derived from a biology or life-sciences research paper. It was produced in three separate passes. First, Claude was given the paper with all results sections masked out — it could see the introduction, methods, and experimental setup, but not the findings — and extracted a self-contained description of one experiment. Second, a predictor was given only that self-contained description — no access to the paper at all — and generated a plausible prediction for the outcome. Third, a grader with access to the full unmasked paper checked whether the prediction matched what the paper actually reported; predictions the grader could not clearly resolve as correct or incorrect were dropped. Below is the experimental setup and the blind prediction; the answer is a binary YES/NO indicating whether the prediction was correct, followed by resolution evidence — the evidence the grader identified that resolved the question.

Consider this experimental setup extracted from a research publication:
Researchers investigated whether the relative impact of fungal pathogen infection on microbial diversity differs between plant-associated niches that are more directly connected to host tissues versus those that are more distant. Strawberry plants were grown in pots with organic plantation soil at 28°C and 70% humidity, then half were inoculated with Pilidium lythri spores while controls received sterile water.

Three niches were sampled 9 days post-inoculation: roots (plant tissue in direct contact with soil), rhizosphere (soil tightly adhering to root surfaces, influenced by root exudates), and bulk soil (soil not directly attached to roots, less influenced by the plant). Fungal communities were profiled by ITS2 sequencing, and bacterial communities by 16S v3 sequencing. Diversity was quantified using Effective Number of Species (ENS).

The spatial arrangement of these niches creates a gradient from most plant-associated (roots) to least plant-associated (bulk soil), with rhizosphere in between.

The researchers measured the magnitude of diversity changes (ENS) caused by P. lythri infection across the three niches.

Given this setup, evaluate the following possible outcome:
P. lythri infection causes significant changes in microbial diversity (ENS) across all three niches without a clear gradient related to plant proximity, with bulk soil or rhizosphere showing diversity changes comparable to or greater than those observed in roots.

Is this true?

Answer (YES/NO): NO